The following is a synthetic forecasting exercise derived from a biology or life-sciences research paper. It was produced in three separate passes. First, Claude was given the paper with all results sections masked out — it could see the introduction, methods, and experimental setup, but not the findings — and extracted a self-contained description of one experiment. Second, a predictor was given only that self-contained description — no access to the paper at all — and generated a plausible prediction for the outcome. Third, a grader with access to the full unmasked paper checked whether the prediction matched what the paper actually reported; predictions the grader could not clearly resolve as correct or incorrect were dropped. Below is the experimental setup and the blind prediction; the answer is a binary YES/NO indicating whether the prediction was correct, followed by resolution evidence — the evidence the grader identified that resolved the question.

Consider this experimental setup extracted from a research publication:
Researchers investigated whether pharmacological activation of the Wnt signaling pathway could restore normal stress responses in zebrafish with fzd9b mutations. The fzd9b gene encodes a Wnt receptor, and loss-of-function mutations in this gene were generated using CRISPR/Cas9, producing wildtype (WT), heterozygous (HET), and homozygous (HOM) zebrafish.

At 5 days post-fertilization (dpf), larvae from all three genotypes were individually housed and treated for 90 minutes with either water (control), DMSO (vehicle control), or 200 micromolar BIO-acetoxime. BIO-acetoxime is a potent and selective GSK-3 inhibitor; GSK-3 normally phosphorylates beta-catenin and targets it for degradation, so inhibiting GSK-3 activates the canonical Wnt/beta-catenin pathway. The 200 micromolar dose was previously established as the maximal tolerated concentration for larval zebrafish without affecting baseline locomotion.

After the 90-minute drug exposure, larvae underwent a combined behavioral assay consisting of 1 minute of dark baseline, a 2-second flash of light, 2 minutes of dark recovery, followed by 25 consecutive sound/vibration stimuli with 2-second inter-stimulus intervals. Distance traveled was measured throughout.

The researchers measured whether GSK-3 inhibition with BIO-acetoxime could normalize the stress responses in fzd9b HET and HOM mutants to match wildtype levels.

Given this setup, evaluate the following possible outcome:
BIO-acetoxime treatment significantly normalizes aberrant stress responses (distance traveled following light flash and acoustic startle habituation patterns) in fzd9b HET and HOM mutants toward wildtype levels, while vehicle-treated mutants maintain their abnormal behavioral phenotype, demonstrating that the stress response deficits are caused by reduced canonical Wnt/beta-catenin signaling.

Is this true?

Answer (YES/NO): NO